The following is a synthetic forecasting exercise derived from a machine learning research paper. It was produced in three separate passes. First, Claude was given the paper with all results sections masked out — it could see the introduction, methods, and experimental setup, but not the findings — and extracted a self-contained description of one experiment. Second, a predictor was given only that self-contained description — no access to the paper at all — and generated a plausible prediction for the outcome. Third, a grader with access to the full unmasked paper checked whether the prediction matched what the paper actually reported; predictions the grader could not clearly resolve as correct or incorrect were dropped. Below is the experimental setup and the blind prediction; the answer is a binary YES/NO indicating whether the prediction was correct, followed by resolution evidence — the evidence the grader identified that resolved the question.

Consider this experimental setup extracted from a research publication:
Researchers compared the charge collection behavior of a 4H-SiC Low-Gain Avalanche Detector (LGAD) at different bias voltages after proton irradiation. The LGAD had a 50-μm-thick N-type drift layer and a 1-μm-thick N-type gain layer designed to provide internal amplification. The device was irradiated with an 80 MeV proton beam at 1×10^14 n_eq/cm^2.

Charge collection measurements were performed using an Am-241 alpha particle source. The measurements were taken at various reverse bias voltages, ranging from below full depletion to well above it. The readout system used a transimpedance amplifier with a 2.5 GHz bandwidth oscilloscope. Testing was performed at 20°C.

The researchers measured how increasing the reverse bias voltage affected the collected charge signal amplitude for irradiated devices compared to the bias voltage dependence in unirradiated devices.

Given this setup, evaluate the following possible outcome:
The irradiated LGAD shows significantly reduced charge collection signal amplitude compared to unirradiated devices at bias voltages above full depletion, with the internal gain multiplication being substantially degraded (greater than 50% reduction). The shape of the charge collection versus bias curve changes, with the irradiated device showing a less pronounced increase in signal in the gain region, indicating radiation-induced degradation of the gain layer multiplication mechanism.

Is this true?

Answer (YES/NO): NO